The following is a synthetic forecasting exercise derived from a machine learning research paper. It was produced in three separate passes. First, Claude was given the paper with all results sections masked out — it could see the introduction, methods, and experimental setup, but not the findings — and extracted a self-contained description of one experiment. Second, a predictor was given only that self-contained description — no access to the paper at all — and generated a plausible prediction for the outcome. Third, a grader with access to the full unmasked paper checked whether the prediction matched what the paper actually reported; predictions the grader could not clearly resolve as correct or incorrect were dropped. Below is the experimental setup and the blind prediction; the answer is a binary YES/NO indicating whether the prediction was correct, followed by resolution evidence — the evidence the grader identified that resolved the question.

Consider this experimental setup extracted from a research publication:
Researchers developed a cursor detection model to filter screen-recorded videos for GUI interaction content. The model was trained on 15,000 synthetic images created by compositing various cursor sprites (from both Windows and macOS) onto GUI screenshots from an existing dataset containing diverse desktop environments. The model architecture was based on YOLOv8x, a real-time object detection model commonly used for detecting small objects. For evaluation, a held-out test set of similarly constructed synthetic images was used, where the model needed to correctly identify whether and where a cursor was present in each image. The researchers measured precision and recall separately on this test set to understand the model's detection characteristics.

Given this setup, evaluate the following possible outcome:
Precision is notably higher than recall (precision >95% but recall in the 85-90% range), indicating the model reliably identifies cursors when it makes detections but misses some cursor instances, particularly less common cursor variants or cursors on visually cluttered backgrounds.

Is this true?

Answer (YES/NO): NO